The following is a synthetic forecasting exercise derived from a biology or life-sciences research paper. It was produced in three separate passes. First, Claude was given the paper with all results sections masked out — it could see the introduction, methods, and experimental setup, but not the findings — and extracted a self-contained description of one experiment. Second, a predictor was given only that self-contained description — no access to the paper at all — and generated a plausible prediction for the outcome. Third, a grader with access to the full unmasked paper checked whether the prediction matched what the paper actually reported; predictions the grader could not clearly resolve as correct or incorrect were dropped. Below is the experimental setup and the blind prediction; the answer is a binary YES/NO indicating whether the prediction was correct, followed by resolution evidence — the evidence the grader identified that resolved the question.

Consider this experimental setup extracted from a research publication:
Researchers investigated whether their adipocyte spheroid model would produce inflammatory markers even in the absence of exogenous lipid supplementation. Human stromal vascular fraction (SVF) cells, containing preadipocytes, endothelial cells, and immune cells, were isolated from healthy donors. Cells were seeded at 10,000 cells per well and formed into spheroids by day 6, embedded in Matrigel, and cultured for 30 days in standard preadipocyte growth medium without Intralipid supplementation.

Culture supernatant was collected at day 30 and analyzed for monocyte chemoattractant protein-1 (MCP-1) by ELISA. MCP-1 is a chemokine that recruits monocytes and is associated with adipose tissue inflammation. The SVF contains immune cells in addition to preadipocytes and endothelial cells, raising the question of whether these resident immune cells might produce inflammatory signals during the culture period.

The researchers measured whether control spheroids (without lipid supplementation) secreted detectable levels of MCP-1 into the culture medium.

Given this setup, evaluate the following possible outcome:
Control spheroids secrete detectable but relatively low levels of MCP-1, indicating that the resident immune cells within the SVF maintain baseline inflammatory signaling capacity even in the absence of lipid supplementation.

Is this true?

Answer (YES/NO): YES